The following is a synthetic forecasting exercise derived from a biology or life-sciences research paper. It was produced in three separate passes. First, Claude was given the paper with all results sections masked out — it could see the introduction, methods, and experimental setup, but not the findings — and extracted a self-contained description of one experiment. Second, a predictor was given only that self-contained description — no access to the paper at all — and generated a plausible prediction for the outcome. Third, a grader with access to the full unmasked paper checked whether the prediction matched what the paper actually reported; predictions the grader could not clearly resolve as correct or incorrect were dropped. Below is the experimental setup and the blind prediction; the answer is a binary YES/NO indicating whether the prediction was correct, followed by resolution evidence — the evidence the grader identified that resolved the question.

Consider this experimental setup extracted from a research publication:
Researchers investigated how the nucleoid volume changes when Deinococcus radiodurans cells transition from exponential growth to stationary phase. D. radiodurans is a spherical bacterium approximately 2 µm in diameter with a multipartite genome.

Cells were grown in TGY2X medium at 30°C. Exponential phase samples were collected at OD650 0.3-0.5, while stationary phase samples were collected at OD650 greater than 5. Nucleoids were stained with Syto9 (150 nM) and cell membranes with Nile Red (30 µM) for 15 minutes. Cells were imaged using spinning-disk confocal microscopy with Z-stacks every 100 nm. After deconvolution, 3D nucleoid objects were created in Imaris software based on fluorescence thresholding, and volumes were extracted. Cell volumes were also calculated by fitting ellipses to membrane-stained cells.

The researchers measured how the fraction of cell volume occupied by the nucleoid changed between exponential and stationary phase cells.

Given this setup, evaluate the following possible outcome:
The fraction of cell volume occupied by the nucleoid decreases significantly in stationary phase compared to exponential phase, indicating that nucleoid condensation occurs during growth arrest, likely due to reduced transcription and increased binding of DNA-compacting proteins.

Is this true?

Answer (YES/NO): YES